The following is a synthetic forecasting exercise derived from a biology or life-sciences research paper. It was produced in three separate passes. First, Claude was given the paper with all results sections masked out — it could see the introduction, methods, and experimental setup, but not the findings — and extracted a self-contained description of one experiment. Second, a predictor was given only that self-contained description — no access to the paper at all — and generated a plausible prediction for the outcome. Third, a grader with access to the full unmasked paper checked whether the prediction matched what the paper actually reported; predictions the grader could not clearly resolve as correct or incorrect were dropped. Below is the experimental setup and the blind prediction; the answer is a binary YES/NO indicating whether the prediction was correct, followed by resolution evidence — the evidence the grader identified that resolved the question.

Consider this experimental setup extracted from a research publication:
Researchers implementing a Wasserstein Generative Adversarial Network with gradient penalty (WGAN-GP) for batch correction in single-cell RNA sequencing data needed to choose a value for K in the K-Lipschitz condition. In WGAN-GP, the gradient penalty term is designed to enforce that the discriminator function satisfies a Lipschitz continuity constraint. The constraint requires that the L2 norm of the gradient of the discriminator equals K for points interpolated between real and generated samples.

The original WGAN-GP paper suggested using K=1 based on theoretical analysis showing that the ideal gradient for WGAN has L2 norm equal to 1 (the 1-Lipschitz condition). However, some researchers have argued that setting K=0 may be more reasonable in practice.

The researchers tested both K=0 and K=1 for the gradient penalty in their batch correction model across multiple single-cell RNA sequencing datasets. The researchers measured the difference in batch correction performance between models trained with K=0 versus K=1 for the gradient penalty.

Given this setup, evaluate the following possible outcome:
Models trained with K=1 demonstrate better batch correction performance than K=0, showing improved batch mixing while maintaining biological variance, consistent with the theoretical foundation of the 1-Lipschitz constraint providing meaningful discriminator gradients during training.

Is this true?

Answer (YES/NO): NO